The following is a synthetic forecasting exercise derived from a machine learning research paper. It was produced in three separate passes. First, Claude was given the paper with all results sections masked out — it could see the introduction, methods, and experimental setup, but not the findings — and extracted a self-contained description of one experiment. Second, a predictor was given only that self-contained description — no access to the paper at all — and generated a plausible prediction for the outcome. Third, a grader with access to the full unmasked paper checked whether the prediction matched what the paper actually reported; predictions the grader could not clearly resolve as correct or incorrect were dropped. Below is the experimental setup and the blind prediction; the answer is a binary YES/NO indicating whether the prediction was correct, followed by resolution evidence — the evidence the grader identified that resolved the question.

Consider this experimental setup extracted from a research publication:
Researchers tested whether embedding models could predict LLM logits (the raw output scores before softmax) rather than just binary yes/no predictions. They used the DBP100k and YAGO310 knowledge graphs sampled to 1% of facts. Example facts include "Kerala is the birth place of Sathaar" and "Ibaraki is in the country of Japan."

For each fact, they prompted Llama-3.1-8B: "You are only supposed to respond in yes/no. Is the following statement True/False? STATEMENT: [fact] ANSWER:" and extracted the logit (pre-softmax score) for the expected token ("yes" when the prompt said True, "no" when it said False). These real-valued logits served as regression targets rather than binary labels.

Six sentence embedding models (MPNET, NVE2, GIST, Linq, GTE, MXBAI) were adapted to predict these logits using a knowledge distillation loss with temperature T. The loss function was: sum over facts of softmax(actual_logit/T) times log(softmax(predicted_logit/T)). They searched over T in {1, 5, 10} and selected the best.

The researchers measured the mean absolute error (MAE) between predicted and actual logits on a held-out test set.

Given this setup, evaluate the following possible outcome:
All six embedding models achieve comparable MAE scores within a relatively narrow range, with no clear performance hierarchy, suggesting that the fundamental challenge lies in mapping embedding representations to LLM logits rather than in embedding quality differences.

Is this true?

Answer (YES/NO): NO